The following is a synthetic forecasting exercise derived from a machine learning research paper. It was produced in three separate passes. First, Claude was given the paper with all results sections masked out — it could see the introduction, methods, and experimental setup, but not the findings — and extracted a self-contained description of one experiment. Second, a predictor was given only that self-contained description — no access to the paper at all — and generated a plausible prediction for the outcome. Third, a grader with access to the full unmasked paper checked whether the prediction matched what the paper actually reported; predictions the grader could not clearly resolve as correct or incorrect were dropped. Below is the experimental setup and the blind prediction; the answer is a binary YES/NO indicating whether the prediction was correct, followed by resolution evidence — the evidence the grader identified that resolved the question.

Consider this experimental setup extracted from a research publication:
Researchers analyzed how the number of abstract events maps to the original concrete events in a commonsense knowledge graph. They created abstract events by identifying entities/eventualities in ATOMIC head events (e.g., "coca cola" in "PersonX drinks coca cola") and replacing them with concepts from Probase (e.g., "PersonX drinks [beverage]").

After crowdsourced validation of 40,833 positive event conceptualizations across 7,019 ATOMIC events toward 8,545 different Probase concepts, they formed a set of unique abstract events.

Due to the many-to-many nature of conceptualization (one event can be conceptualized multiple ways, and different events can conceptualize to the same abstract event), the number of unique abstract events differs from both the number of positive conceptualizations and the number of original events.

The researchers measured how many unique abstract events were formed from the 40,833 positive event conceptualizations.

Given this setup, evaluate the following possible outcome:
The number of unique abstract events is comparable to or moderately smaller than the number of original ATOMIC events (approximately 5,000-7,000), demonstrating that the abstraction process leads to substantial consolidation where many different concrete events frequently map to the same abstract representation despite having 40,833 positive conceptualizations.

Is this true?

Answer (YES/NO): NO